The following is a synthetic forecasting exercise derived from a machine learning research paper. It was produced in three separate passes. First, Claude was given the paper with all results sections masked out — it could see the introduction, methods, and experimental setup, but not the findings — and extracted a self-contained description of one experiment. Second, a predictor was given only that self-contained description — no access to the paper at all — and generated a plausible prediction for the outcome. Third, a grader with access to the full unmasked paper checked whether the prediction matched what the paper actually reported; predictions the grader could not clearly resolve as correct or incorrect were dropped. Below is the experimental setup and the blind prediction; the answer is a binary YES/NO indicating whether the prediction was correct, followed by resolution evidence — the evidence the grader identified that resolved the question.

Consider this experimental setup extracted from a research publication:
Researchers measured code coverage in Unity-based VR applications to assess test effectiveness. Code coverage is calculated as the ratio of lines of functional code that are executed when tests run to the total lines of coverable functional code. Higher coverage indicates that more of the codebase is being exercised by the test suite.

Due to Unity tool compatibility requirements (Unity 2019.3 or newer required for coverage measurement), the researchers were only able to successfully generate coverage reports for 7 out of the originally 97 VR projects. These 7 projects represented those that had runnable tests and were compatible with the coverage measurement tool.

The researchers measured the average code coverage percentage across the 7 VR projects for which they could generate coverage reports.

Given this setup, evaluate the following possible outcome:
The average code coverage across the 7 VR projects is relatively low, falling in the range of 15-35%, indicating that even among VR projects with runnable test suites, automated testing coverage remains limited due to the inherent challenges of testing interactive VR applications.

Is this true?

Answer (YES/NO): YES